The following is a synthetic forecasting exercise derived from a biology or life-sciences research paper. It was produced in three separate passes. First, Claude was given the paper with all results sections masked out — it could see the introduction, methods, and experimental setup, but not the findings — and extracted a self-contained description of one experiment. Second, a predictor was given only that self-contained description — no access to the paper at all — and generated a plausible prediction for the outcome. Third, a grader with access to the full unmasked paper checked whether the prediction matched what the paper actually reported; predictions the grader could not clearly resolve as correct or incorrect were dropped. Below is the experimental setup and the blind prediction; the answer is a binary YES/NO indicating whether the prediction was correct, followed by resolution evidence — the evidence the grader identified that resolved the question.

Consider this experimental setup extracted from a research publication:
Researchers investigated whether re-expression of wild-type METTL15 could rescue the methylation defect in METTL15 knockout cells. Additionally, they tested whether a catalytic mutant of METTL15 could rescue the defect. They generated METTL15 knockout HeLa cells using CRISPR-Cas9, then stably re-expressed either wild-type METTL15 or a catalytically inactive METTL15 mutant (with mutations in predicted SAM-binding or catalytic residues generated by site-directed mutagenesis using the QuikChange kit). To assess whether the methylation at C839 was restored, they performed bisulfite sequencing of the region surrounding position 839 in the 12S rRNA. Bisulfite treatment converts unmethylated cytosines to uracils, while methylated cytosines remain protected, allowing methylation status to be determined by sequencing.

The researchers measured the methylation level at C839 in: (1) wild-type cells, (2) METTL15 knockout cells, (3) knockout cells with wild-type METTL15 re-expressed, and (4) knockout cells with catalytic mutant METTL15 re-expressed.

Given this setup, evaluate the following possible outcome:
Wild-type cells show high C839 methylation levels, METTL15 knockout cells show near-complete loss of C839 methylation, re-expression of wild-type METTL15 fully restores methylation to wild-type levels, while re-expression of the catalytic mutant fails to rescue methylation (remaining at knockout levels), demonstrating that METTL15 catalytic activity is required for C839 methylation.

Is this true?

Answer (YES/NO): YES